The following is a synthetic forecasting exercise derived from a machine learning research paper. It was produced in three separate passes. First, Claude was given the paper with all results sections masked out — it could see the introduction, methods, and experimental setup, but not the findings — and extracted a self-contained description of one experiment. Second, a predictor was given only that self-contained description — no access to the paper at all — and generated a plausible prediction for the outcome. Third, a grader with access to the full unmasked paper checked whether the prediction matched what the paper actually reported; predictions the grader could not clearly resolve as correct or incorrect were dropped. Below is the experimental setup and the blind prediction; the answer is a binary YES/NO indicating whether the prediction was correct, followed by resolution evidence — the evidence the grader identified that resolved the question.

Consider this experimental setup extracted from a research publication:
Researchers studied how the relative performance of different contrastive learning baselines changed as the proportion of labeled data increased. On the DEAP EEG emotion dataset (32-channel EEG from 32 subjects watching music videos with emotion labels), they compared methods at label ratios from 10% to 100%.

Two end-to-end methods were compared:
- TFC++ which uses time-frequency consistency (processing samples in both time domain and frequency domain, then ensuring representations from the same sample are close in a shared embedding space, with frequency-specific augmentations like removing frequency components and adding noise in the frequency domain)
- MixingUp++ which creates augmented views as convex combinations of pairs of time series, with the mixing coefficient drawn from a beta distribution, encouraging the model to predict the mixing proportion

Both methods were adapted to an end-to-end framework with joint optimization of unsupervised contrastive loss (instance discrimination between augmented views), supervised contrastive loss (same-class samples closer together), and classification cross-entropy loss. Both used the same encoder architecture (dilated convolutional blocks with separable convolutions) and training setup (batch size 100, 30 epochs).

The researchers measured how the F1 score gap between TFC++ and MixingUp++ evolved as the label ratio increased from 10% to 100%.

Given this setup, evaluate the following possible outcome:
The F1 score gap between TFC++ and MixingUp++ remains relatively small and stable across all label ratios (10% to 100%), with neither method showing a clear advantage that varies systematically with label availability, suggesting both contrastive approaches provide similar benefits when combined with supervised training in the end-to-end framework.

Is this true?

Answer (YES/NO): NO